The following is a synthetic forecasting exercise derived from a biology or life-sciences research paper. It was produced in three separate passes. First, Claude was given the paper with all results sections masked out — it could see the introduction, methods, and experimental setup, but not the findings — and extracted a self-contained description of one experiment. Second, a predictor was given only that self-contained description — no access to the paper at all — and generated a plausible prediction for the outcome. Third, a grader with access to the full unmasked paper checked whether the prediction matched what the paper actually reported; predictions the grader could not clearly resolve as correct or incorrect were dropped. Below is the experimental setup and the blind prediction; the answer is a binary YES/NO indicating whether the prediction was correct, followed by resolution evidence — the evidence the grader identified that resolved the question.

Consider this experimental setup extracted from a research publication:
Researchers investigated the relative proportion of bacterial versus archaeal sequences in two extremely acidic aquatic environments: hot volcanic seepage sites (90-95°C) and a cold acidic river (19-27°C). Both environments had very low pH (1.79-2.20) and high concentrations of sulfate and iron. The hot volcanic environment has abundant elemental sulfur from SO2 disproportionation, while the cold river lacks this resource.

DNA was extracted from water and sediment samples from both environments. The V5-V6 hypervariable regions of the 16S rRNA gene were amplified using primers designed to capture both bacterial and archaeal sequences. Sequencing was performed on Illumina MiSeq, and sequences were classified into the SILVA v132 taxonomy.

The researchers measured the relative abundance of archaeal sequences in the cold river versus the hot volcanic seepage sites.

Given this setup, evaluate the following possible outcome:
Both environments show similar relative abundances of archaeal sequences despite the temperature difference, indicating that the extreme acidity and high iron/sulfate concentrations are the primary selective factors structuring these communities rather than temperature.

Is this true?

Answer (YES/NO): NO